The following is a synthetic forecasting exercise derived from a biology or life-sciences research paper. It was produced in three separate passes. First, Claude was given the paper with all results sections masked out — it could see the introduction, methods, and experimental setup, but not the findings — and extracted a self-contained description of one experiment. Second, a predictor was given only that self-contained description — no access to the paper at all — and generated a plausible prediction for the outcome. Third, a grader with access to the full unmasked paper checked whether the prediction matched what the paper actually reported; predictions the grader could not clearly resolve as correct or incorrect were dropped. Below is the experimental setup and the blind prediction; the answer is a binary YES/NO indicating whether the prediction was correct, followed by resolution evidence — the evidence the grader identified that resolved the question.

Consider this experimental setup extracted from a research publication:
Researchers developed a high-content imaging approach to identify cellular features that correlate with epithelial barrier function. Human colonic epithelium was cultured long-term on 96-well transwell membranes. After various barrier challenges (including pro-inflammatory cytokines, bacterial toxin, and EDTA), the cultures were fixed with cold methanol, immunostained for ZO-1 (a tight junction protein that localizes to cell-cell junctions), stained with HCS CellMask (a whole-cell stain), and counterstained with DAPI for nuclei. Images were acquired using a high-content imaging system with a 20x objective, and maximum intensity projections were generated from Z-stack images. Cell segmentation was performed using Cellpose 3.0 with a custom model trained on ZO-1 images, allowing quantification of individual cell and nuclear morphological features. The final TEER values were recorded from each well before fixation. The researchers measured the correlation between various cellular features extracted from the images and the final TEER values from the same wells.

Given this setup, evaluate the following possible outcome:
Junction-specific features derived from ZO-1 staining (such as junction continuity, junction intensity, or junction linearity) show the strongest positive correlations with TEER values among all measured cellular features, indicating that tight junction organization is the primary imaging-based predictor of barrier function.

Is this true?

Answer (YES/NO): NO